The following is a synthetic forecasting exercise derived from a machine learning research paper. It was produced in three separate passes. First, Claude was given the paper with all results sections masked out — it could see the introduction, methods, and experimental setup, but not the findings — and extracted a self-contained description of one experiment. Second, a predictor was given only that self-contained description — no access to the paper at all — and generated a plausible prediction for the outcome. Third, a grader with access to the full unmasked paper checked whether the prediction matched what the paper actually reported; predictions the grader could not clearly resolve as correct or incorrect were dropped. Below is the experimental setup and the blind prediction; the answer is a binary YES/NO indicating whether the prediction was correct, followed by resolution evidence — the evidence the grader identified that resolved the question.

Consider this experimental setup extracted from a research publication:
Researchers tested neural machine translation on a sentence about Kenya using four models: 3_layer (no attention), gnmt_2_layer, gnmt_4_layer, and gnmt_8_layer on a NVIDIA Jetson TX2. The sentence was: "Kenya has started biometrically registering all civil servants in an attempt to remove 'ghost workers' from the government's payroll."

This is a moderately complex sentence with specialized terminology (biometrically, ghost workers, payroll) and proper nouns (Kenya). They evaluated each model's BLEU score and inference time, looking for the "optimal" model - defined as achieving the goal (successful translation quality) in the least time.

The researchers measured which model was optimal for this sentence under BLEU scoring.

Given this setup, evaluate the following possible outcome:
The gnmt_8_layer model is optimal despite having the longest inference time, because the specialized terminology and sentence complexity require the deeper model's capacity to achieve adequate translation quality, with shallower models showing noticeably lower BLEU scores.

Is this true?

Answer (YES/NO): NO